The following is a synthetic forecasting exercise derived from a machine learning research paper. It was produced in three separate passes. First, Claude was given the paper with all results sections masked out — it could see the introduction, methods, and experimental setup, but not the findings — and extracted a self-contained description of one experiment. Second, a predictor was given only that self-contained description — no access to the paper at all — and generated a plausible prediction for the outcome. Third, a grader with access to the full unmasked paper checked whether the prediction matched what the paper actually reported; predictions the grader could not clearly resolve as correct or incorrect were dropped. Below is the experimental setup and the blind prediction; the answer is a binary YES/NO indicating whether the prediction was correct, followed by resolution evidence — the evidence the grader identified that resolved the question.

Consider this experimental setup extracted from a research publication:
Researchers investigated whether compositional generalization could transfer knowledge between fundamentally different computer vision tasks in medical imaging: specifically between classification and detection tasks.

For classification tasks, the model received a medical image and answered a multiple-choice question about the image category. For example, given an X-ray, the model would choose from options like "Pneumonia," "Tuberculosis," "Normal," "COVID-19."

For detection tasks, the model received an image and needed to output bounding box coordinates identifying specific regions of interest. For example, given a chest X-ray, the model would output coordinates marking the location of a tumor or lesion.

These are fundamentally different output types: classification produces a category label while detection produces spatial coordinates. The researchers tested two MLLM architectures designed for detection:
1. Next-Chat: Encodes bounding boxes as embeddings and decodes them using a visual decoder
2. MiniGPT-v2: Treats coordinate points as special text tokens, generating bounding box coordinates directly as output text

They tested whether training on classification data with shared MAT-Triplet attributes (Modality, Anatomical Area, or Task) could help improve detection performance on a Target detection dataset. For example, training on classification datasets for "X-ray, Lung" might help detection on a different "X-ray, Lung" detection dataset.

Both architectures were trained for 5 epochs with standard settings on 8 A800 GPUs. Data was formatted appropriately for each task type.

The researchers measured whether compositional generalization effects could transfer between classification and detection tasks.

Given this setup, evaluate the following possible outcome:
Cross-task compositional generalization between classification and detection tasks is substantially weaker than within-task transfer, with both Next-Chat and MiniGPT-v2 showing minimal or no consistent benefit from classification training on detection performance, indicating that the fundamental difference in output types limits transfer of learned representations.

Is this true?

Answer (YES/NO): NO